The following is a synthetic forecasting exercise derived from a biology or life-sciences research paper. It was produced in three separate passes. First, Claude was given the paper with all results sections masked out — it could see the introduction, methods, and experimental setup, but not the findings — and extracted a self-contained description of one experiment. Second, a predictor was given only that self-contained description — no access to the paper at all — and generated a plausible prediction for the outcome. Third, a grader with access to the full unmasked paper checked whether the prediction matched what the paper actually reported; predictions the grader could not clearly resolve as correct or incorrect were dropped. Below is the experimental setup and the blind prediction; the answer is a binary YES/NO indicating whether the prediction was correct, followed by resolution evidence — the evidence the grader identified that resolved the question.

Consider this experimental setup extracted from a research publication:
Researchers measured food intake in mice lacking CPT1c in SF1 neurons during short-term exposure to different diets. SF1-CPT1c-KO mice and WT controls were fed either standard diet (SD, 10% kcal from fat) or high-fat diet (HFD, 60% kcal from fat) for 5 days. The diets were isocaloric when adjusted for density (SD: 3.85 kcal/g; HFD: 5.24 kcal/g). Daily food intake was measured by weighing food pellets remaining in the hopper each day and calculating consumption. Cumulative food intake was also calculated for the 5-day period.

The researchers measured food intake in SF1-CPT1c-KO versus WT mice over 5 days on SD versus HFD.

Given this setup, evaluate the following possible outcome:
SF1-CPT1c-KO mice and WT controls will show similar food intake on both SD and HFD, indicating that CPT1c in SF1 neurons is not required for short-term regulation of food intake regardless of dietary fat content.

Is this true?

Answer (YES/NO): NO